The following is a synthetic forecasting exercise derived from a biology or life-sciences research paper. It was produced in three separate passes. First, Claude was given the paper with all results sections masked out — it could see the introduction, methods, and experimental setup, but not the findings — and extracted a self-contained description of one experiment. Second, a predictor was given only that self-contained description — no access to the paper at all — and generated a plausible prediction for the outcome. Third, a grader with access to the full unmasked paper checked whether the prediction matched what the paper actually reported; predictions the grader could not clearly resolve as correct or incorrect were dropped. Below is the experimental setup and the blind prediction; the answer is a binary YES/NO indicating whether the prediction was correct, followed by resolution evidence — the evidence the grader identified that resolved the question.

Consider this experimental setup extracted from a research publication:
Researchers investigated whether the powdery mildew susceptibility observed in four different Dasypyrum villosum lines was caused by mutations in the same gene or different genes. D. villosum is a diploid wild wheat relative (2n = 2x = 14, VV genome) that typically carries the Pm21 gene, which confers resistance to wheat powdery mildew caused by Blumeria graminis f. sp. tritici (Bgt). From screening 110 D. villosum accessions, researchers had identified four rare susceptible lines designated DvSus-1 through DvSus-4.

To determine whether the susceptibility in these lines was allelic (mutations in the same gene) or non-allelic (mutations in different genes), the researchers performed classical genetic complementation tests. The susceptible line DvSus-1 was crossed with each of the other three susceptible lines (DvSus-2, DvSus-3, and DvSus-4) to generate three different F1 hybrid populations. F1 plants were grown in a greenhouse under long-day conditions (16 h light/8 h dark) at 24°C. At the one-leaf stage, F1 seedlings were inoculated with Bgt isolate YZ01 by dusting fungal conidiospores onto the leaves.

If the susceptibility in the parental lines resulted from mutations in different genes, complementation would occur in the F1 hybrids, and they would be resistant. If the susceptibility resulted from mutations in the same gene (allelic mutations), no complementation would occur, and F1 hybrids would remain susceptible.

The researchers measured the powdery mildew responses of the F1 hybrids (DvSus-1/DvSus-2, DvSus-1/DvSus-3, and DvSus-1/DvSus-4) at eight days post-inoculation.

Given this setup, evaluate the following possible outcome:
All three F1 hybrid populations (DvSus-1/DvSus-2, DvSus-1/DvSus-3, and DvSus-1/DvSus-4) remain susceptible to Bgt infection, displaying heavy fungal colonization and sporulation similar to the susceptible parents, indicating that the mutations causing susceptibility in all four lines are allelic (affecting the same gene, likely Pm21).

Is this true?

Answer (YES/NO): YES